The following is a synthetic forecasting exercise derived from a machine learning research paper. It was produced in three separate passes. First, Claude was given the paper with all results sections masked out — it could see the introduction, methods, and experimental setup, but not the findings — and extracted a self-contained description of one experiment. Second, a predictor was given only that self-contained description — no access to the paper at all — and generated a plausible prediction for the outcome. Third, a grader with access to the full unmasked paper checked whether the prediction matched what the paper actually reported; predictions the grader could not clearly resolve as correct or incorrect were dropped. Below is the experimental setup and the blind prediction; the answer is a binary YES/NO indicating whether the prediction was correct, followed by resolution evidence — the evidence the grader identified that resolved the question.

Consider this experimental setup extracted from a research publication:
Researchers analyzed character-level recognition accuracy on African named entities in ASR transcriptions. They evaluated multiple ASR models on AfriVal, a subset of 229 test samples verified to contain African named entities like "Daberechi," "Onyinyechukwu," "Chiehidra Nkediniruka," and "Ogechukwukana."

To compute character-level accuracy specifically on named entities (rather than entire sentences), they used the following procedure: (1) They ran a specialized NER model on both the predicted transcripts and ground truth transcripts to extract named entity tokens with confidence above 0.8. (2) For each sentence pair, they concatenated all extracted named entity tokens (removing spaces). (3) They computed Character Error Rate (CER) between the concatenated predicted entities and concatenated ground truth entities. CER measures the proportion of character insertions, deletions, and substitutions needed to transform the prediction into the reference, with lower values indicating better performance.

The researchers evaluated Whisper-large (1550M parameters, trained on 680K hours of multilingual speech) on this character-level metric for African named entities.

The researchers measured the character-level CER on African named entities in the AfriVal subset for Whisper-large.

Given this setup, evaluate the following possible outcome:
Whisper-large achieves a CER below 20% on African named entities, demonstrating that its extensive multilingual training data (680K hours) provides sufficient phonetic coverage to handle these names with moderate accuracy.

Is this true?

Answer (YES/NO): NO